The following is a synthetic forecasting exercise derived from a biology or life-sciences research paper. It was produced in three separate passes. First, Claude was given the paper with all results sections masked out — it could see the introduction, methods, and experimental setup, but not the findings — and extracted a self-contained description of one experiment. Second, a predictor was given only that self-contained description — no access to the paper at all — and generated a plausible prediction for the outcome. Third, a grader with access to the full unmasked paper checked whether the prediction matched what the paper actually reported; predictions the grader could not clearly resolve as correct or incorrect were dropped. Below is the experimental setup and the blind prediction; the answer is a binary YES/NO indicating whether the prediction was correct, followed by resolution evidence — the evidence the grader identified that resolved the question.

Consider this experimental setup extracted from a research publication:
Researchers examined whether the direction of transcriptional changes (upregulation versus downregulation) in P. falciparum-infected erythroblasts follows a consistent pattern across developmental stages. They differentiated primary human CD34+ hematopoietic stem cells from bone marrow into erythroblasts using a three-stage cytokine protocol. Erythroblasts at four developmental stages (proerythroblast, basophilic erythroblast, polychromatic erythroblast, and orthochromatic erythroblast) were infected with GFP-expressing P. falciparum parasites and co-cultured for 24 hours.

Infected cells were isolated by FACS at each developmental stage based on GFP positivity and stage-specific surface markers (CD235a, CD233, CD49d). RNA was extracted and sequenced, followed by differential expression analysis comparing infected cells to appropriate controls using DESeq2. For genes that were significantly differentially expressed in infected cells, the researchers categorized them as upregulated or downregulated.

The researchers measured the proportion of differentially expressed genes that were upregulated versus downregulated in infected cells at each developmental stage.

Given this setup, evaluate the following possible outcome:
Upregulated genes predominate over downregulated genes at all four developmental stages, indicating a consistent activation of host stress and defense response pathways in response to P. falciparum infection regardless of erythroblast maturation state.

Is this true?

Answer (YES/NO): NO